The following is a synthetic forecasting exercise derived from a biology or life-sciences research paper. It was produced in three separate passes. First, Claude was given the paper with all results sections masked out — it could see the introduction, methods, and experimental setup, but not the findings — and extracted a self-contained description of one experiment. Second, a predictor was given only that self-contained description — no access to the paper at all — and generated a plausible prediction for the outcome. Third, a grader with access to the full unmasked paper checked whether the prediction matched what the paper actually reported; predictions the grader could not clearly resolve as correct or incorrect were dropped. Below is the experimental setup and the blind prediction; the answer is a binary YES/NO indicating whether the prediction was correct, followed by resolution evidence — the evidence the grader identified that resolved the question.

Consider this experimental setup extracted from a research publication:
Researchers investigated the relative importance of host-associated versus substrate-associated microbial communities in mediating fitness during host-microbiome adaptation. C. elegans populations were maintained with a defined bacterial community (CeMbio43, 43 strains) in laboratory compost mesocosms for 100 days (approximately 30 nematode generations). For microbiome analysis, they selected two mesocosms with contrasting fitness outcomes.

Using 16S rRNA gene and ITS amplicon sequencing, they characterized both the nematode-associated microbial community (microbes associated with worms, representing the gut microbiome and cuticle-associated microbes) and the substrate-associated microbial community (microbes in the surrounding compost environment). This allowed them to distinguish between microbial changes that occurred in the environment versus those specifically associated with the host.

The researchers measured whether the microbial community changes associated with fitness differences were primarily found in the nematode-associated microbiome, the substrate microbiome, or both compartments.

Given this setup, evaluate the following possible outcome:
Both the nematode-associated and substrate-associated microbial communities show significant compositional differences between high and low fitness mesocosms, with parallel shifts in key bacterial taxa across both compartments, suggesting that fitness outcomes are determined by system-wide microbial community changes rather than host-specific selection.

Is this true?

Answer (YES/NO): NO